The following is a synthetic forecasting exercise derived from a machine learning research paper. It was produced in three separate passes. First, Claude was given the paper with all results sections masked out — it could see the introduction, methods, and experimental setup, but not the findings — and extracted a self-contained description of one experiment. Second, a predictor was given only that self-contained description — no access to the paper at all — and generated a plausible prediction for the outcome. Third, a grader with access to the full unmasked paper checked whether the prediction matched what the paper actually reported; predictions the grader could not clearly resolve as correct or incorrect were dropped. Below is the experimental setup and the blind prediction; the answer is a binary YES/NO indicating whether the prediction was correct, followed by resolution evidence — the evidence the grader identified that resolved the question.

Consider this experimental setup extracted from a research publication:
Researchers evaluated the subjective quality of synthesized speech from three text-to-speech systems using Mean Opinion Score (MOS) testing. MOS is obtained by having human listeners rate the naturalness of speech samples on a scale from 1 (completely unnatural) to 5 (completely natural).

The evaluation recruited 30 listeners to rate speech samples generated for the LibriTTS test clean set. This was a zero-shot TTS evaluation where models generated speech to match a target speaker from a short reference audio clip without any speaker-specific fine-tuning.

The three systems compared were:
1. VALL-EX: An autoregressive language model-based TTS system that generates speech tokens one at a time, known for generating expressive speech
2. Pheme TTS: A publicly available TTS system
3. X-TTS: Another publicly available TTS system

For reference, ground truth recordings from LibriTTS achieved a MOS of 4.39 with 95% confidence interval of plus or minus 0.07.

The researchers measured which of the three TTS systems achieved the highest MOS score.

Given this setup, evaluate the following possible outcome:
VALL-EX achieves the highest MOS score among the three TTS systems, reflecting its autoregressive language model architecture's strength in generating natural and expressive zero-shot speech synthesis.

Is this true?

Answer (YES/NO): NO